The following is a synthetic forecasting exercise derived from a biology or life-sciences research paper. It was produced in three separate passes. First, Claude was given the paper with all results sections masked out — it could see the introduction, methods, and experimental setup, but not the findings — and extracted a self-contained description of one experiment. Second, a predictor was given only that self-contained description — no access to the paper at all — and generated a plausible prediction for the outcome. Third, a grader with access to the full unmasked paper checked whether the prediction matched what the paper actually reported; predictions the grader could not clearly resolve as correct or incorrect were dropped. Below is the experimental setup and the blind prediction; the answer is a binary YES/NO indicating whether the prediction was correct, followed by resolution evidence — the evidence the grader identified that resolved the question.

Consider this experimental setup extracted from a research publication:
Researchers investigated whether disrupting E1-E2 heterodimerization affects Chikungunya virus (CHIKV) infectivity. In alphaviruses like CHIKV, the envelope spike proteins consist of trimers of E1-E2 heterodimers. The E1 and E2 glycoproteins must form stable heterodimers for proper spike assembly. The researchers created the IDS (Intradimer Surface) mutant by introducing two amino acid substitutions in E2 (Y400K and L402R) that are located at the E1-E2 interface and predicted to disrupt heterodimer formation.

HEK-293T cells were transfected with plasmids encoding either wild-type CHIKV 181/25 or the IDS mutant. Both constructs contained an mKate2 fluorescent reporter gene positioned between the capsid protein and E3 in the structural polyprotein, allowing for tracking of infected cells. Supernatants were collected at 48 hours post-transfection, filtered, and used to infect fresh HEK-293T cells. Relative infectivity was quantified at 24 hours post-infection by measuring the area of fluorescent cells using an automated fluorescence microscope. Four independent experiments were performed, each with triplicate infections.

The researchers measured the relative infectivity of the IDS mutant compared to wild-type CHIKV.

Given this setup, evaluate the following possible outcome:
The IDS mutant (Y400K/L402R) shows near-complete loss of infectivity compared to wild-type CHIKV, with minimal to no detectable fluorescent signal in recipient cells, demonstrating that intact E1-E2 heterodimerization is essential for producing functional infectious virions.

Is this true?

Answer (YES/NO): NO